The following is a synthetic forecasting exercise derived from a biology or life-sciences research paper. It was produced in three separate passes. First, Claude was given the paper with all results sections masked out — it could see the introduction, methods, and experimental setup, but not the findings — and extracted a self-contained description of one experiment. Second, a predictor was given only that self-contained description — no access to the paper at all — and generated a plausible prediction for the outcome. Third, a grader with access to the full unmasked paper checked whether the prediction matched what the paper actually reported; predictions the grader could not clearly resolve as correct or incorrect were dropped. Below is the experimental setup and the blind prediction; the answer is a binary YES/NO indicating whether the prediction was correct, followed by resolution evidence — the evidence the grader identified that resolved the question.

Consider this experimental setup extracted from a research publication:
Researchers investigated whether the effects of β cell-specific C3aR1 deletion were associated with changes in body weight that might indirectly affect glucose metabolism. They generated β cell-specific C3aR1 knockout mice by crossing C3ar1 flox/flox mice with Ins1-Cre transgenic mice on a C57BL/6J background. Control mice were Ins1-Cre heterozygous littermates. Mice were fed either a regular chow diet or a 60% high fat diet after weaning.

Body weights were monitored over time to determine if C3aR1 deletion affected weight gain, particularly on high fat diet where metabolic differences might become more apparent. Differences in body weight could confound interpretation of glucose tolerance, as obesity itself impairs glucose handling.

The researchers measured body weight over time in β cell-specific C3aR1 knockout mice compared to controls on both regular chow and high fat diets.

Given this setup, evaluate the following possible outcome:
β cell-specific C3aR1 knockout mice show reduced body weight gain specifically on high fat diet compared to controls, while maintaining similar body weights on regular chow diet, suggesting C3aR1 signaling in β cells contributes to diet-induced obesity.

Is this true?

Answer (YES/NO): NO